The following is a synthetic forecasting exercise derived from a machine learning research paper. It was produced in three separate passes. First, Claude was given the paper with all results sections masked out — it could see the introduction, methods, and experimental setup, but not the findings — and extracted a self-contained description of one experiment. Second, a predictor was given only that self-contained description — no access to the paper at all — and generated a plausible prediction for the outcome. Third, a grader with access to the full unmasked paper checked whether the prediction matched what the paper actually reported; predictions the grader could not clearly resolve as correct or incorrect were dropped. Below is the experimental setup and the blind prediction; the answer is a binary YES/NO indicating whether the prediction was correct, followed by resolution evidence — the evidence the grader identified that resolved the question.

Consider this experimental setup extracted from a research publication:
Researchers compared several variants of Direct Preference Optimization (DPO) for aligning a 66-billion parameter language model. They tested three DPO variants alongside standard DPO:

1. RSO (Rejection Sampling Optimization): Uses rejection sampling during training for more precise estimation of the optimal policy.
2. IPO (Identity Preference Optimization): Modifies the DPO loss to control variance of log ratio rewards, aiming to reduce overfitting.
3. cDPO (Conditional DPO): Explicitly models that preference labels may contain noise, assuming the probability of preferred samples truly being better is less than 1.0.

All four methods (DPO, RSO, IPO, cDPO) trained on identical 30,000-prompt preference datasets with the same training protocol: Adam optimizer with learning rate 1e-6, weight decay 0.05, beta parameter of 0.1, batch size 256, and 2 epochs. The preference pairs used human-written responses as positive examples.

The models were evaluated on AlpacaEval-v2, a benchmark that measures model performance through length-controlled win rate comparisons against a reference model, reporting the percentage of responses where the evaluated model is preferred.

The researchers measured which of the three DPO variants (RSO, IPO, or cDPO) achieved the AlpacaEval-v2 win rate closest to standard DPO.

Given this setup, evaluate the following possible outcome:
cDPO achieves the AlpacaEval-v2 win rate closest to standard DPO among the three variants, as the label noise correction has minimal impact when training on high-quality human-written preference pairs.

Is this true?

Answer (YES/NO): NO